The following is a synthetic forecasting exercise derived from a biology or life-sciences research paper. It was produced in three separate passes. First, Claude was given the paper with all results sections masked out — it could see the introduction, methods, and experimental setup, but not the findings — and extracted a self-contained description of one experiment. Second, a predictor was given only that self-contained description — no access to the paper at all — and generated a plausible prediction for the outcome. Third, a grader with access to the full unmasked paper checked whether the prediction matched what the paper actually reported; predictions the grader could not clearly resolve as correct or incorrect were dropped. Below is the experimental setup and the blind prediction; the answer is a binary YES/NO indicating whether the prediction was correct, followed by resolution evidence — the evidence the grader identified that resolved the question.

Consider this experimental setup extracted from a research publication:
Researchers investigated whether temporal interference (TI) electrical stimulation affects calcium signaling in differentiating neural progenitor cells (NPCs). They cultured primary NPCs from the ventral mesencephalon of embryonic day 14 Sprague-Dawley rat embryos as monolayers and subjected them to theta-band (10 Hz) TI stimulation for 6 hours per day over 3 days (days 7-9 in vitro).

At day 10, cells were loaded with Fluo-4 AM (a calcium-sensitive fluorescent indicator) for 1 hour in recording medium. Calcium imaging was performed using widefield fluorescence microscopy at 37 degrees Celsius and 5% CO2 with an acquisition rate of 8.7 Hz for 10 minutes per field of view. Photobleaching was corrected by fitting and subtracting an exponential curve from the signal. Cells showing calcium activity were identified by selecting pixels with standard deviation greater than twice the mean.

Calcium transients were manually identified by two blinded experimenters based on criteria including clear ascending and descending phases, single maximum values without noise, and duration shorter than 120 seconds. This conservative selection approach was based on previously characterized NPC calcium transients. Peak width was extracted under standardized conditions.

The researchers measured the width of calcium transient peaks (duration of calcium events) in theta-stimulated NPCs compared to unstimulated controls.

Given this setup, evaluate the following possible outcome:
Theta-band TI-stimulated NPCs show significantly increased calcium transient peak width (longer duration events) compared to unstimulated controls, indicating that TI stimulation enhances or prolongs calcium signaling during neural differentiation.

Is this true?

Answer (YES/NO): NO